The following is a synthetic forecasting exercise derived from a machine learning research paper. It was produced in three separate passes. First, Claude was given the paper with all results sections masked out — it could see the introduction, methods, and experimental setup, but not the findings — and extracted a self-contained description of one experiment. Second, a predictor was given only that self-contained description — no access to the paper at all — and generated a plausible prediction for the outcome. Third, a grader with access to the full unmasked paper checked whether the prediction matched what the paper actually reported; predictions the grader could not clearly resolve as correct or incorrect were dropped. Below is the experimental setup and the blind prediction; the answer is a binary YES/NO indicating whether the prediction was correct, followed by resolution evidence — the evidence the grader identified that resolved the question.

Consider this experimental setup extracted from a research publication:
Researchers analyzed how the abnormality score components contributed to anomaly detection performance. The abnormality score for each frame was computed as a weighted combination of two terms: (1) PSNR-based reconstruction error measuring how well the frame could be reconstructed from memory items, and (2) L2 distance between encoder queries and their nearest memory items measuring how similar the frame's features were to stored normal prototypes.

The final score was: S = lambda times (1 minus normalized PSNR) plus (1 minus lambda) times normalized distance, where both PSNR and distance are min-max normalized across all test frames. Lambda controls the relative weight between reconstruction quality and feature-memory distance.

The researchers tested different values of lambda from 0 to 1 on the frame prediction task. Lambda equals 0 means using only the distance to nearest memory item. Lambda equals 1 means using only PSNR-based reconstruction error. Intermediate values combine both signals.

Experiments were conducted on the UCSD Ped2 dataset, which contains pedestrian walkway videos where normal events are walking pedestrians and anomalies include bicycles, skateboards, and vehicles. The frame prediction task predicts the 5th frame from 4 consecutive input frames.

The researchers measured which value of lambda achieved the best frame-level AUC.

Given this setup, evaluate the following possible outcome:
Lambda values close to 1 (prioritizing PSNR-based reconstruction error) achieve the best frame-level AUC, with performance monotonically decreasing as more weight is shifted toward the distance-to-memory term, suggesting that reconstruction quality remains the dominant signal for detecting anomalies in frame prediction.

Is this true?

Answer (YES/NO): NO